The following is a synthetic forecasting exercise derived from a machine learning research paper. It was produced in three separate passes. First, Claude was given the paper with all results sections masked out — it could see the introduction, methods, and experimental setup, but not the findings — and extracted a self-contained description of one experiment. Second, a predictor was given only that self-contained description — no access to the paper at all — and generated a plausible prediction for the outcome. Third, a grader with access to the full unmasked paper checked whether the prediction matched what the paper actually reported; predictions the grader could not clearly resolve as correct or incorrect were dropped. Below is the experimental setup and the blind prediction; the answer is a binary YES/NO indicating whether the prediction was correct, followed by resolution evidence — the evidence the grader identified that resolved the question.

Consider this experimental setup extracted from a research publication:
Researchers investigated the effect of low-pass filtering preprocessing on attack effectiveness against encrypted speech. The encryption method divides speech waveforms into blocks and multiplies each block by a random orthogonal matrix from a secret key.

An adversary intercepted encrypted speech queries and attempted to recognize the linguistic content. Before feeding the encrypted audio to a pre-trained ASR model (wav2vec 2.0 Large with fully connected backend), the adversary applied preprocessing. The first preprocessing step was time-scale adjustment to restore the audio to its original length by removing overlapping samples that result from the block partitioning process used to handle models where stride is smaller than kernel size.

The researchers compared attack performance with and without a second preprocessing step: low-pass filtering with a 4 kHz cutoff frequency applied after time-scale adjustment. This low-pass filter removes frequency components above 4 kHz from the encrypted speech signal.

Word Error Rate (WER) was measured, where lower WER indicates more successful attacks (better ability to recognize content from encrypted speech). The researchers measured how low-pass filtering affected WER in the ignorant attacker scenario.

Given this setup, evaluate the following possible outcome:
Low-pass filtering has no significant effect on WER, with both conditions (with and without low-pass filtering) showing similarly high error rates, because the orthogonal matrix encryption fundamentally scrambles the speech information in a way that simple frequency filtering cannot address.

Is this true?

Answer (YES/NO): NO